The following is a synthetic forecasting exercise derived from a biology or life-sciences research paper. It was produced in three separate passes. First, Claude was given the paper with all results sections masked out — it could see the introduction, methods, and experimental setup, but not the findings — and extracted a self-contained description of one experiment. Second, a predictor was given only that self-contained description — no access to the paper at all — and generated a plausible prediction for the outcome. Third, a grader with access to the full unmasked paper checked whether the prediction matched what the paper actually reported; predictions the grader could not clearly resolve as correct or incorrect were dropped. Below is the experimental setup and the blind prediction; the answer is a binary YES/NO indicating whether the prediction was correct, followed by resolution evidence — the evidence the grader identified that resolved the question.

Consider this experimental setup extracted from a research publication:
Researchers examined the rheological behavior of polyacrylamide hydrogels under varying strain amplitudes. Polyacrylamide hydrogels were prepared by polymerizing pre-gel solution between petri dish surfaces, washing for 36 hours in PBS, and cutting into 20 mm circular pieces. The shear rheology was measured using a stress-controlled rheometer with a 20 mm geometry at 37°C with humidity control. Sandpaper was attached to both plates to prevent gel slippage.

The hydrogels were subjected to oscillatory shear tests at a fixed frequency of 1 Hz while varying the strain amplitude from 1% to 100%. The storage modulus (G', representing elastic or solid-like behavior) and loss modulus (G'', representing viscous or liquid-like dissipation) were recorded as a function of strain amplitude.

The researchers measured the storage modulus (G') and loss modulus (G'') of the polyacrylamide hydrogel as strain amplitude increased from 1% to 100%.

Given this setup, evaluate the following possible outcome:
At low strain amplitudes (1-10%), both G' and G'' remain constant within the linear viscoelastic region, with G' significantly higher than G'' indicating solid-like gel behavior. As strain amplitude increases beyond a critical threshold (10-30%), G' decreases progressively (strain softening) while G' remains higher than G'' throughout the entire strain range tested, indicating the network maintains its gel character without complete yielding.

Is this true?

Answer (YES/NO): NO